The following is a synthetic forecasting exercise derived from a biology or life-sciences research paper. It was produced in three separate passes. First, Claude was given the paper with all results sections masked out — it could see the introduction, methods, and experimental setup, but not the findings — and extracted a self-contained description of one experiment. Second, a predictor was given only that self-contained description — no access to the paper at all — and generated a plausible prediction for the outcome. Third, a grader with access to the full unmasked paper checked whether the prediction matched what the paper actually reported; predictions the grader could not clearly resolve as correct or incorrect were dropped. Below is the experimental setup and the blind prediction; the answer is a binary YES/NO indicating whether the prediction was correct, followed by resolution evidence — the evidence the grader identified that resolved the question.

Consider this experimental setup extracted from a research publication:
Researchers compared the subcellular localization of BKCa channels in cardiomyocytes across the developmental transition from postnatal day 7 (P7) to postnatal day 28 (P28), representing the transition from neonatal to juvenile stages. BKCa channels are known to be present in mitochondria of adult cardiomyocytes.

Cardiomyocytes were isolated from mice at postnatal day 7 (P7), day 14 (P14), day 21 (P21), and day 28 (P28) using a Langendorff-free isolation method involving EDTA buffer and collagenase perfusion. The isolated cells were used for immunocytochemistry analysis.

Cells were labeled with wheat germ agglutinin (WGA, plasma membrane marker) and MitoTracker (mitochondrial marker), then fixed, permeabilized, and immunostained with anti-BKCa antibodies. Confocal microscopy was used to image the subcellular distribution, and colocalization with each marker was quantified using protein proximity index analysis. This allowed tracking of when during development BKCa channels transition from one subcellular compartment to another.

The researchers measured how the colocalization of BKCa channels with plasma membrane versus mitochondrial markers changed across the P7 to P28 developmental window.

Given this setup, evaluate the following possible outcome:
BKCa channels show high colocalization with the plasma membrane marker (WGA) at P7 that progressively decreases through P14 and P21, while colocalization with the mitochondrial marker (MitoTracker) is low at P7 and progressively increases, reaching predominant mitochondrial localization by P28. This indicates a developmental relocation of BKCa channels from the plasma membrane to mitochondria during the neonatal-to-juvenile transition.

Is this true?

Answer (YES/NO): YES